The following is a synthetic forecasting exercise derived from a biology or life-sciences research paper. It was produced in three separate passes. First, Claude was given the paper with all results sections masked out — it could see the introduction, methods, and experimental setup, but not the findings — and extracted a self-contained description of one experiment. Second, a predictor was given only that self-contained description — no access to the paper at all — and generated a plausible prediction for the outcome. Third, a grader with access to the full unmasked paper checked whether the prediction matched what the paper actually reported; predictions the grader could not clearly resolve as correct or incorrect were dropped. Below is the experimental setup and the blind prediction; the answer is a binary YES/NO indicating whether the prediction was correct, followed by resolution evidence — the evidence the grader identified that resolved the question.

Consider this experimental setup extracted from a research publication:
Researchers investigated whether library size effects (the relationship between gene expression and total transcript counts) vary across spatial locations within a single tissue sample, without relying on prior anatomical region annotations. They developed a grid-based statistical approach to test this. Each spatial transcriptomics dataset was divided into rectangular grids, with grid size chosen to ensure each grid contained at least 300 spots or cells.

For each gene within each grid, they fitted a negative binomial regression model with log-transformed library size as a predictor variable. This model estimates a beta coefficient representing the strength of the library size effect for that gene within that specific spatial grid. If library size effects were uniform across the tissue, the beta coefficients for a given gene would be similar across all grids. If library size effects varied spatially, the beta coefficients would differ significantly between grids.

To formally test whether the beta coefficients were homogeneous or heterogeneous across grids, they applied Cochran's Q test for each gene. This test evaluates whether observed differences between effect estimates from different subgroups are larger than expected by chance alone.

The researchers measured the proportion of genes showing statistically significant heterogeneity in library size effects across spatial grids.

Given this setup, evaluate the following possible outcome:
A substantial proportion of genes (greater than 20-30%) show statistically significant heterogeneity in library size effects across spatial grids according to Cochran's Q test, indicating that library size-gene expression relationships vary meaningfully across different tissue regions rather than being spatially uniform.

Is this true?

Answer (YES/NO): YES